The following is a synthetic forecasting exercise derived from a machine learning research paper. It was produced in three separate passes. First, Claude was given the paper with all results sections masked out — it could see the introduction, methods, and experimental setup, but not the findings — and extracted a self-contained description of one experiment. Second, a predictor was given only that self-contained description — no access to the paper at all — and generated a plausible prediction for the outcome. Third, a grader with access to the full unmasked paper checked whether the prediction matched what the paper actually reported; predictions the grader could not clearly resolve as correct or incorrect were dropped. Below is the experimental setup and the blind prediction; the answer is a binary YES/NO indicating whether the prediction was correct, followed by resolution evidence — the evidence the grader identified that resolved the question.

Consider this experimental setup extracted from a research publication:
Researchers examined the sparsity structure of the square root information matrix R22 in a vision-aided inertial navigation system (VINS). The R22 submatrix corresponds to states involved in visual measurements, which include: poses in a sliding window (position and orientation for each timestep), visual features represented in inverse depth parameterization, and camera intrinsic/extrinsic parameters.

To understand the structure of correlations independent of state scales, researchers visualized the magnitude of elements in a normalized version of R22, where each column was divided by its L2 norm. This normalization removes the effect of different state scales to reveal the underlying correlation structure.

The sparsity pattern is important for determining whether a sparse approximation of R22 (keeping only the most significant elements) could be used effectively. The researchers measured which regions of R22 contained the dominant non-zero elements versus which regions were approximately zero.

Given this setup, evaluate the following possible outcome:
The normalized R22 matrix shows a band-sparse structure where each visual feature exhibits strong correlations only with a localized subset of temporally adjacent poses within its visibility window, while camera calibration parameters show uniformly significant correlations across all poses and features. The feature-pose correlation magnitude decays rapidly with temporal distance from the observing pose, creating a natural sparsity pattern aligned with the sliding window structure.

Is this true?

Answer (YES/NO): NO